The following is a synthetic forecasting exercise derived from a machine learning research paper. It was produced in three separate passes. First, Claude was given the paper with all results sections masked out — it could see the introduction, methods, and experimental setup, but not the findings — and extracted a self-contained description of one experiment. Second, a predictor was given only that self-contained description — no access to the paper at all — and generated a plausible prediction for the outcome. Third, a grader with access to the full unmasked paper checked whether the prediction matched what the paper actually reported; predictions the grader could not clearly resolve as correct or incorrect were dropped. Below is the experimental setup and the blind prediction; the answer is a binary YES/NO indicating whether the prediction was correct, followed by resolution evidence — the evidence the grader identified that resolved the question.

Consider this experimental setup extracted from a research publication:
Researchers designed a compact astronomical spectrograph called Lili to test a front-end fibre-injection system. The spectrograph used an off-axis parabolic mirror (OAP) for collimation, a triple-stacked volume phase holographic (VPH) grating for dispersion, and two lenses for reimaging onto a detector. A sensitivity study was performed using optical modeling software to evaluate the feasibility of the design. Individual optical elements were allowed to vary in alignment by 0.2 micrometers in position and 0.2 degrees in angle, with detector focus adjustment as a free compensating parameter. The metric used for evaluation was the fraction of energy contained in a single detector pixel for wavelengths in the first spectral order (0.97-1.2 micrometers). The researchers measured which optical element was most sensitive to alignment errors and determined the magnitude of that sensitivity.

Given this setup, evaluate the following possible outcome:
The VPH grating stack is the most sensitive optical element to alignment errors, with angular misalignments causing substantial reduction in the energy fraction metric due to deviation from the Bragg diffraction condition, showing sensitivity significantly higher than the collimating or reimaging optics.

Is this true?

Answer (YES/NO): NO